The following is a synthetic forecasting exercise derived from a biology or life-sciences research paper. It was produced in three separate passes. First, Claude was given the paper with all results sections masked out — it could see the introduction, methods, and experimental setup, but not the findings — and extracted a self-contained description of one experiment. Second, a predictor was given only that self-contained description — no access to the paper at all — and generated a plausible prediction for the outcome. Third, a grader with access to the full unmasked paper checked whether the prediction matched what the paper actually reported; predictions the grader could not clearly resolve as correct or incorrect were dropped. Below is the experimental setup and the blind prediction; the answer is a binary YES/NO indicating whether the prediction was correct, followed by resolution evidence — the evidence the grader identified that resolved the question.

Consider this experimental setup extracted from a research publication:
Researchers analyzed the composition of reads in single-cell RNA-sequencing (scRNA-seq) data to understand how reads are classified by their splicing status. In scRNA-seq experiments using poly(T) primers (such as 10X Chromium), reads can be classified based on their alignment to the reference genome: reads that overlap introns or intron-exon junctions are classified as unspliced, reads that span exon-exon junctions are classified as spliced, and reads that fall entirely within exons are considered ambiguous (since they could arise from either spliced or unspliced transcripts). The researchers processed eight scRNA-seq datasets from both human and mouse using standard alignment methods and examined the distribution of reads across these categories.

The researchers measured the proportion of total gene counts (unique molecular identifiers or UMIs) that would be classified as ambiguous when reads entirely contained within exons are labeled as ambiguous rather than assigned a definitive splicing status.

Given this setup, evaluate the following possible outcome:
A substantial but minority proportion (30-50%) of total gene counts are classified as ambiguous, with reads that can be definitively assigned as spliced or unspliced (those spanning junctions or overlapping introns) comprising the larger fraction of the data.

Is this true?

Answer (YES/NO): NO